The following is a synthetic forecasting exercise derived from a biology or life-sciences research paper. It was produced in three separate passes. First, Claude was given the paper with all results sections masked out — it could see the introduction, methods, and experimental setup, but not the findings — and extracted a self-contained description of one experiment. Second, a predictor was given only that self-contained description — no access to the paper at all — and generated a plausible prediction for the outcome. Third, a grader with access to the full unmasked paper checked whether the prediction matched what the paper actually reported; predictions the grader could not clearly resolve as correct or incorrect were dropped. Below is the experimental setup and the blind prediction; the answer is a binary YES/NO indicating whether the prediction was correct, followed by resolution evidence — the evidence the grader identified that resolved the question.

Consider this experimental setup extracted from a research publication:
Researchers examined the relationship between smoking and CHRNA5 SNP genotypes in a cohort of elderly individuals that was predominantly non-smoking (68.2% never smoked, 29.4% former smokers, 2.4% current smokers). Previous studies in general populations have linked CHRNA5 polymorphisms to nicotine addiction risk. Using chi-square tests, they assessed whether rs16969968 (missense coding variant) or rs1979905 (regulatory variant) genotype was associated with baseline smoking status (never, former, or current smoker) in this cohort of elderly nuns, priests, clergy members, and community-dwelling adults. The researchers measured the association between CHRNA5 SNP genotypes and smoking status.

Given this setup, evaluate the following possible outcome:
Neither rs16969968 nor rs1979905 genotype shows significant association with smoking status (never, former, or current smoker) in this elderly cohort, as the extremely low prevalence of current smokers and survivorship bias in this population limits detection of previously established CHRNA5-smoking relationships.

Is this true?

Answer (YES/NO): YES